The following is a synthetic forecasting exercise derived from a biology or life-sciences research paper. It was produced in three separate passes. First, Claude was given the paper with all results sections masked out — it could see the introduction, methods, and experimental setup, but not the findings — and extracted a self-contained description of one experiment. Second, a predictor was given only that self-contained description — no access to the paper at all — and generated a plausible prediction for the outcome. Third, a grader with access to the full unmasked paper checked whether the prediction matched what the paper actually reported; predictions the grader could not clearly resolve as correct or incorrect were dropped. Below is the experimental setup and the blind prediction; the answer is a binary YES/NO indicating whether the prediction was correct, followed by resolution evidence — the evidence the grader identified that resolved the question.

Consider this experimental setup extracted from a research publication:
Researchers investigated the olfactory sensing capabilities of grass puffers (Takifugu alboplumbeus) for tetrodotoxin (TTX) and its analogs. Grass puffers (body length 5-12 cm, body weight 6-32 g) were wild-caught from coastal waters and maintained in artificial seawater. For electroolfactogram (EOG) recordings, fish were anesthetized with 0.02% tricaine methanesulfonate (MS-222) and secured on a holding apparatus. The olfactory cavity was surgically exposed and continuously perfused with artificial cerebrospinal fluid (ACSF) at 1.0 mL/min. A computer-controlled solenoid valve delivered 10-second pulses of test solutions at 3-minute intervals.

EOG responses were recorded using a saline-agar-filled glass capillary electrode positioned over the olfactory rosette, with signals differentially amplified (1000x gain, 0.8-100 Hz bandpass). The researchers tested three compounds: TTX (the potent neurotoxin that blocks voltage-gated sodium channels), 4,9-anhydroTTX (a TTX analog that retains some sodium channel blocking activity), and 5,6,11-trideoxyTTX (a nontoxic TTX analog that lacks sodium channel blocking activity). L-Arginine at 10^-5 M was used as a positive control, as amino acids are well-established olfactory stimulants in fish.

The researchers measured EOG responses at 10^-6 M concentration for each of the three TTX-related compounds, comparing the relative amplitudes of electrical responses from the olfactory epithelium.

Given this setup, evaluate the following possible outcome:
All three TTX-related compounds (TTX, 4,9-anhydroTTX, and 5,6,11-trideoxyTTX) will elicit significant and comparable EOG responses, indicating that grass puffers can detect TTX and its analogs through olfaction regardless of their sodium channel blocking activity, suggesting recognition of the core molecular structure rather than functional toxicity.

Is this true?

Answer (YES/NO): NO